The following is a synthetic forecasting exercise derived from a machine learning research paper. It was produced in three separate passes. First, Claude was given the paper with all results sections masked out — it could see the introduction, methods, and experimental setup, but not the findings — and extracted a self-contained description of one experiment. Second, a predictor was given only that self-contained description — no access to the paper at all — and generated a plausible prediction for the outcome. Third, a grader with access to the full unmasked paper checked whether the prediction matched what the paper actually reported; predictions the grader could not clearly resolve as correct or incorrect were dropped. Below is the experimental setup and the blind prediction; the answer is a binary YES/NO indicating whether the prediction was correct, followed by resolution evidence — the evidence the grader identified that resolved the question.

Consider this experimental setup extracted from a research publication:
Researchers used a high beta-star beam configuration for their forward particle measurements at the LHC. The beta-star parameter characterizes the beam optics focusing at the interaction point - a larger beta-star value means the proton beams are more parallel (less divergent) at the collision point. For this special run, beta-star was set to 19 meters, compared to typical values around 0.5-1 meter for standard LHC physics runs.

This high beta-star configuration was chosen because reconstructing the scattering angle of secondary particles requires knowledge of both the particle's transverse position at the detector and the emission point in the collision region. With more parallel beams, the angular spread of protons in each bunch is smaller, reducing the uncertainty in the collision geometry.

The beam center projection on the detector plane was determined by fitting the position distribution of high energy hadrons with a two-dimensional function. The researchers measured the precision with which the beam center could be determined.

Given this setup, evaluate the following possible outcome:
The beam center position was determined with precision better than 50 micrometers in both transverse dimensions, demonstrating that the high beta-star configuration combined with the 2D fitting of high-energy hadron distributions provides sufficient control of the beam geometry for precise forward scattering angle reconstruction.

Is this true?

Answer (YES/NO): NO